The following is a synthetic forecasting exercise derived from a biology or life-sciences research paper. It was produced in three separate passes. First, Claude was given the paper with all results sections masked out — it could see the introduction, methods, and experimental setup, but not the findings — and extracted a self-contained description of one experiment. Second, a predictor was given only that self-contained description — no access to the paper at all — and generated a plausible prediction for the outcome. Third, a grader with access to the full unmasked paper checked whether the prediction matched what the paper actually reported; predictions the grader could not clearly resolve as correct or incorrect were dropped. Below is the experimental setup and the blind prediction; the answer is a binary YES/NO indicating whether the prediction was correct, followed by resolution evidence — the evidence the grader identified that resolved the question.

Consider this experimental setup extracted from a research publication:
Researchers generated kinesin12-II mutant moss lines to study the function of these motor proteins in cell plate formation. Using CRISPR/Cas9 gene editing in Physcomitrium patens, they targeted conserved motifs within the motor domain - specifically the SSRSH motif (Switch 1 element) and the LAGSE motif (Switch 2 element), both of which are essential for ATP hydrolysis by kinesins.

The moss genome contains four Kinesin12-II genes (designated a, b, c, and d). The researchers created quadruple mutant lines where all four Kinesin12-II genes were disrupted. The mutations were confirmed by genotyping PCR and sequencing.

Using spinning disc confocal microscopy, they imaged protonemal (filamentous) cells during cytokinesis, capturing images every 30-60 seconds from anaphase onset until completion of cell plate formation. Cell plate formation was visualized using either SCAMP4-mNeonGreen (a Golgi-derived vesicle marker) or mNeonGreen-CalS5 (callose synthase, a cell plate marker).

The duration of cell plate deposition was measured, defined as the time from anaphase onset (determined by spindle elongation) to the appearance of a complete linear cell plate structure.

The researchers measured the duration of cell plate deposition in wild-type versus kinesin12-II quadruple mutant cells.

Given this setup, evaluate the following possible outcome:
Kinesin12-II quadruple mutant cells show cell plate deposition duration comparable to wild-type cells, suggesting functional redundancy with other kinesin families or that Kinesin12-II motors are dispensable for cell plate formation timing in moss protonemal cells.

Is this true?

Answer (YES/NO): NO